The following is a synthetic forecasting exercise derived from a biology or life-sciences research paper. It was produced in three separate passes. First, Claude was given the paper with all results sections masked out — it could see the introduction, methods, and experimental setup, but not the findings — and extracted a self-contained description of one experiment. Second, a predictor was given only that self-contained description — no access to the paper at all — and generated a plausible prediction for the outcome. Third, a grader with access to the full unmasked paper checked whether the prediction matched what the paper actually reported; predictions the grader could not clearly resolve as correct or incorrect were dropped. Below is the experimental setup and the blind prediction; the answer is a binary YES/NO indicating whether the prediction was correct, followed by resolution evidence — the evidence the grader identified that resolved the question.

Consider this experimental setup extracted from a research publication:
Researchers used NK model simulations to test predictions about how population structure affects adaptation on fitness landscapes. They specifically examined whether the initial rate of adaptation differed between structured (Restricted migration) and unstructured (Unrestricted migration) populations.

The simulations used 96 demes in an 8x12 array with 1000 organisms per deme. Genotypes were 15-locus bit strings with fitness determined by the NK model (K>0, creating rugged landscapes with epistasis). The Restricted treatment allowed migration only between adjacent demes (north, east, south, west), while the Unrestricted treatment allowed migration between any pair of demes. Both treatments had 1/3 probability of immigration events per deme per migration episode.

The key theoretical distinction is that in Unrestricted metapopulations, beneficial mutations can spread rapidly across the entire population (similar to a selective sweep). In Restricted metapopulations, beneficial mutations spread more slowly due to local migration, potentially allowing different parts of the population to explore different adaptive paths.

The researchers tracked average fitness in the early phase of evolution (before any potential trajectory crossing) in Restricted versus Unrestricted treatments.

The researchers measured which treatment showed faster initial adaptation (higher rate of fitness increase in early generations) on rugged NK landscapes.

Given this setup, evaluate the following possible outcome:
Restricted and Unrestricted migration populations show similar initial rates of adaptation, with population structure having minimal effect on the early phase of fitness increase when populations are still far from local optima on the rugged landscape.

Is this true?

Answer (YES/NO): NO